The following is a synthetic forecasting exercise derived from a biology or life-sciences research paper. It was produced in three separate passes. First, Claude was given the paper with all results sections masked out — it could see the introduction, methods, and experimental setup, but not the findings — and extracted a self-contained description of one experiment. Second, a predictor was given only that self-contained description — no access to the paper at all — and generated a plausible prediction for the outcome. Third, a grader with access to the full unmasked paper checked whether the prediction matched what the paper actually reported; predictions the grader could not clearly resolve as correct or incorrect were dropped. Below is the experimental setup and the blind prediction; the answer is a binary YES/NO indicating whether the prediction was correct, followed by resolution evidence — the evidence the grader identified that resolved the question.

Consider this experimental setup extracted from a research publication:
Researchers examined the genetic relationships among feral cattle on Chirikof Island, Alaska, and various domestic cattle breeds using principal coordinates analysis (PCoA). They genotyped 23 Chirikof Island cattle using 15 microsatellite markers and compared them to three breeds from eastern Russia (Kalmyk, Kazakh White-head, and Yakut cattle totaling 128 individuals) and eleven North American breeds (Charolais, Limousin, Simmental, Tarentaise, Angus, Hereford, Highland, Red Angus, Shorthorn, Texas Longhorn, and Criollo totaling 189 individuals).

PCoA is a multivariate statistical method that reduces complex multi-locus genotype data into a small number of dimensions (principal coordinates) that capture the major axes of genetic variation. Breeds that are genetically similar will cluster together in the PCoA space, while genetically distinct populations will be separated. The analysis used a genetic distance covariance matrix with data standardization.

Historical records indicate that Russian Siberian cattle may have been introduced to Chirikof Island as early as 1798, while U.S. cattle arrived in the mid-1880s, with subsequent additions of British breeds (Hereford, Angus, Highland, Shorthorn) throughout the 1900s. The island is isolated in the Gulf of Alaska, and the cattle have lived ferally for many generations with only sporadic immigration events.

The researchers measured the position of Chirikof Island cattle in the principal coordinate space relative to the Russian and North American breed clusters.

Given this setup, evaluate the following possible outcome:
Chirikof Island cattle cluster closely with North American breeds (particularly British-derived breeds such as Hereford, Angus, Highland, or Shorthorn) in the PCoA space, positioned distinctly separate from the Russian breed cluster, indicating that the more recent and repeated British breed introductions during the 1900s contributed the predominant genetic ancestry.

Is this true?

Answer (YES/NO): NO